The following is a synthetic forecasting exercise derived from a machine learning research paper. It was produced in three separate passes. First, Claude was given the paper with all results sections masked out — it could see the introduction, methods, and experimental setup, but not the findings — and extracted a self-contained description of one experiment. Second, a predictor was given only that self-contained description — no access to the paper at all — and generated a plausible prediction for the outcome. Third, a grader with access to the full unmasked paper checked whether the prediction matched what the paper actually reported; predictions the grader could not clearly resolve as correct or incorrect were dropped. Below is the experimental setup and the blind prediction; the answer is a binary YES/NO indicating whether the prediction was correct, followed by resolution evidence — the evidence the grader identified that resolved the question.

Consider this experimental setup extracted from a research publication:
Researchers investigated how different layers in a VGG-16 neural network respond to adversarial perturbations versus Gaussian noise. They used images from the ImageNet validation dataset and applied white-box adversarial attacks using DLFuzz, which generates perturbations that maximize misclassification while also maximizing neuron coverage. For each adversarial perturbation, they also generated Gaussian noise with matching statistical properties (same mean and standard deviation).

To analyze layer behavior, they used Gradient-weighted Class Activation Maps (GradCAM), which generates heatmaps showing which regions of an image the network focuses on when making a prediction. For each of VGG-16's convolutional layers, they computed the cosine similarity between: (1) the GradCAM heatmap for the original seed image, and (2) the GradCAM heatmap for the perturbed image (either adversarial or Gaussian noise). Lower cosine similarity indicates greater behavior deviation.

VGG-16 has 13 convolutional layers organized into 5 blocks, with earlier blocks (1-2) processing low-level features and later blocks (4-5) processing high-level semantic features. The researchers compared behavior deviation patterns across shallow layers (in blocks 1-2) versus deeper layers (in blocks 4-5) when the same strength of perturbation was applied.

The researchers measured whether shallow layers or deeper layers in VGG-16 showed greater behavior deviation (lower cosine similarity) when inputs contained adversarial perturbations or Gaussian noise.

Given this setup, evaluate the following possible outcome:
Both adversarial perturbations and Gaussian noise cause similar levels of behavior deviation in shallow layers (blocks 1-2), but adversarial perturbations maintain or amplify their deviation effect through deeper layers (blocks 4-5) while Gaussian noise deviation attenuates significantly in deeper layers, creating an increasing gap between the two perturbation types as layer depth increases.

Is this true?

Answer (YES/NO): NO